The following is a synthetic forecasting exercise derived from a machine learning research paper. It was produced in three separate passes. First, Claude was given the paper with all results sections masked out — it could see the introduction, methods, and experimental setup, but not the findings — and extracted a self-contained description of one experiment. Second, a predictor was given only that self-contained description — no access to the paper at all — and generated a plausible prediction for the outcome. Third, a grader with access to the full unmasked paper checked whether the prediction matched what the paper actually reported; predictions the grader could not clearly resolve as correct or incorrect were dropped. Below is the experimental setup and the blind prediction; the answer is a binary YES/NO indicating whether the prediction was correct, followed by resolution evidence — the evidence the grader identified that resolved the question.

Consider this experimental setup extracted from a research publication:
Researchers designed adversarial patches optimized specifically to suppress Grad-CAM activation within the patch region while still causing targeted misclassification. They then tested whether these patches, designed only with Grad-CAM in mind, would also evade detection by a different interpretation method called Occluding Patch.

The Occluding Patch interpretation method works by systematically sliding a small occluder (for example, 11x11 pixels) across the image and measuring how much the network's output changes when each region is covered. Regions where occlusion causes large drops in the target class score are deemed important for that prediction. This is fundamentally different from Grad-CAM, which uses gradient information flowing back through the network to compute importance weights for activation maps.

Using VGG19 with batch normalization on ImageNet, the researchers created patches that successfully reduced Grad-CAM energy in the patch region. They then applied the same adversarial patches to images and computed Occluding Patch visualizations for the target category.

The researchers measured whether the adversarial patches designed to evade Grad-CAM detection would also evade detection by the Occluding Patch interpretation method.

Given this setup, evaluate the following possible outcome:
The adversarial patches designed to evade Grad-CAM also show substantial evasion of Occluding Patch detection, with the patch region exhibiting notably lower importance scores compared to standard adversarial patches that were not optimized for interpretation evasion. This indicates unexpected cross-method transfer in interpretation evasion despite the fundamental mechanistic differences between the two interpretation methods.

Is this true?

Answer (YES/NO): YES